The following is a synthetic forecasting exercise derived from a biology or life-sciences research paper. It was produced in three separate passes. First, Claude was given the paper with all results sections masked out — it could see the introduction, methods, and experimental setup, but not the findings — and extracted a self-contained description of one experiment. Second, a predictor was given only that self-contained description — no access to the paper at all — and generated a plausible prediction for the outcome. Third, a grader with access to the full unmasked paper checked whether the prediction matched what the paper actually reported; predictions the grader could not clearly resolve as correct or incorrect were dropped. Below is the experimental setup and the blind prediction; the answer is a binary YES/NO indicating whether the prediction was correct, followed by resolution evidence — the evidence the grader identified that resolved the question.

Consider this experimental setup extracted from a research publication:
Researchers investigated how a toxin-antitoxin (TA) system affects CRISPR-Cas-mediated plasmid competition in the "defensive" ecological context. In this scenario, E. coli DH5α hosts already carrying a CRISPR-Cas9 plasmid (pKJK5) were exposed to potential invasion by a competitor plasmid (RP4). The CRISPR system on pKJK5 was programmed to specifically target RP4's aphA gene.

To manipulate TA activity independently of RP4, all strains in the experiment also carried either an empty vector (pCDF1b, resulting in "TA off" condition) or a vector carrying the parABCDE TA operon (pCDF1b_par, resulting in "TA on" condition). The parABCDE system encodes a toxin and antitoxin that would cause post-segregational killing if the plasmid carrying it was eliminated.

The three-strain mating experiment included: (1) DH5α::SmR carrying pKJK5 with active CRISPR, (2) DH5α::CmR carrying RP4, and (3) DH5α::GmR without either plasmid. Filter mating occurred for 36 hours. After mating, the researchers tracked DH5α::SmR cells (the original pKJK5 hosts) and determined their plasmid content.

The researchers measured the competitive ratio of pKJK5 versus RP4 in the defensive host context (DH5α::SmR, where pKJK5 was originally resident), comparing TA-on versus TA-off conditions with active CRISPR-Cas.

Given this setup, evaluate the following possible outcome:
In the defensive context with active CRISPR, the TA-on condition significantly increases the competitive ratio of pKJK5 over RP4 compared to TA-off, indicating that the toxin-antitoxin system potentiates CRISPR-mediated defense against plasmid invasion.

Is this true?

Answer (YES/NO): NO